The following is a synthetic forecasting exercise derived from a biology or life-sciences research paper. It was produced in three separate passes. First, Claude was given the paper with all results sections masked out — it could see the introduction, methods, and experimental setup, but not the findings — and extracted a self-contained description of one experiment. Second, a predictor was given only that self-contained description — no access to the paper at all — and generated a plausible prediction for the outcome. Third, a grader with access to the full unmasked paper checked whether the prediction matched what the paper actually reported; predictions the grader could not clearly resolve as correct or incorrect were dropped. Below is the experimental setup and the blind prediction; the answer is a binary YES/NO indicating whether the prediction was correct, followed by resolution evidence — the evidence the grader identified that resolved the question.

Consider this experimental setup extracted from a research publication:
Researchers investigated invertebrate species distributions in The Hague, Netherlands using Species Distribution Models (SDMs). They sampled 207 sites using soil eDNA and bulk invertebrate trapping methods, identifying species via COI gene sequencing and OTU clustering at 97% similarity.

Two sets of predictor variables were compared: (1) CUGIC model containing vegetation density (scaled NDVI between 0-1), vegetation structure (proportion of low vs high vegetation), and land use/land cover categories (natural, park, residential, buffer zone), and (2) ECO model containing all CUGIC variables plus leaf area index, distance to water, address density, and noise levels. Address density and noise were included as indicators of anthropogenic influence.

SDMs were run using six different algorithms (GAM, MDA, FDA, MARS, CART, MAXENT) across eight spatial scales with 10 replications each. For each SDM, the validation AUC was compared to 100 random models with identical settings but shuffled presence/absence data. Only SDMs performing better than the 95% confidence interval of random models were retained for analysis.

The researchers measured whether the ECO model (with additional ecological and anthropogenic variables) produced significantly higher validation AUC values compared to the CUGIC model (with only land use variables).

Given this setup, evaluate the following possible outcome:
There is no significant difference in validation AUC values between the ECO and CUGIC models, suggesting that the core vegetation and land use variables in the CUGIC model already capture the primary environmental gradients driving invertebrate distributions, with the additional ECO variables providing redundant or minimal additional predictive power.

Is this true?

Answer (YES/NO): NO